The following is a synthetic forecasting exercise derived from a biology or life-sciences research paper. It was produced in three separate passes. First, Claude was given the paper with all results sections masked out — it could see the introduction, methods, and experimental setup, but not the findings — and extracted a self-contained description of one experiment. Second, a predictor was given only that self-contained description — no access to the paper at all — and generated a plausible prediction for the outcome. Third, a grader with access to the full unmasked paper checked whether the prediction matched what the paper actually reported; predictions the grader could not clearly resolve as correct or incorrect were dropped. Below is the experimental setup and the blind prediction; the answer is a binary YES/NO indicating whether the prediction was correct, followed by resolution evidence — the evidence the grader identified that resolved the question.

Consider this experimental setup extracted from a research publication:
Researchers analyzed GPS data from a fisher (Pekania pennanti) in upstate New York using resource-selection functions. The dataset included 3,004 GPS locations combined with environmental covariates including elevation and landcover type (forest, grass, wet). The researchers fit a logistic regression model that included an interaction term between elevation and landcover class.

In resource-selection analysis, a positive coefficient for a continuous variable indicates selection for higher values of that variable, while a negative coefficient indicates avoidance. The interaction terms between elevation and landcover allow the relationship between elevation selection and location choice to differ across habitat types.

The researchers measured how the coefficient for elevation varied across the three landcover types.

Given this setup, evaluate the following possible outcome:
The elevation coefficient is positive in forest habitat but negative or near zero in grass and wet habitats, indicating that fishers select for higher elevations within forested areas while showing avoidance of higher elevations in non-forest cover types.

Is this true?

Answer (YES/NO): NO